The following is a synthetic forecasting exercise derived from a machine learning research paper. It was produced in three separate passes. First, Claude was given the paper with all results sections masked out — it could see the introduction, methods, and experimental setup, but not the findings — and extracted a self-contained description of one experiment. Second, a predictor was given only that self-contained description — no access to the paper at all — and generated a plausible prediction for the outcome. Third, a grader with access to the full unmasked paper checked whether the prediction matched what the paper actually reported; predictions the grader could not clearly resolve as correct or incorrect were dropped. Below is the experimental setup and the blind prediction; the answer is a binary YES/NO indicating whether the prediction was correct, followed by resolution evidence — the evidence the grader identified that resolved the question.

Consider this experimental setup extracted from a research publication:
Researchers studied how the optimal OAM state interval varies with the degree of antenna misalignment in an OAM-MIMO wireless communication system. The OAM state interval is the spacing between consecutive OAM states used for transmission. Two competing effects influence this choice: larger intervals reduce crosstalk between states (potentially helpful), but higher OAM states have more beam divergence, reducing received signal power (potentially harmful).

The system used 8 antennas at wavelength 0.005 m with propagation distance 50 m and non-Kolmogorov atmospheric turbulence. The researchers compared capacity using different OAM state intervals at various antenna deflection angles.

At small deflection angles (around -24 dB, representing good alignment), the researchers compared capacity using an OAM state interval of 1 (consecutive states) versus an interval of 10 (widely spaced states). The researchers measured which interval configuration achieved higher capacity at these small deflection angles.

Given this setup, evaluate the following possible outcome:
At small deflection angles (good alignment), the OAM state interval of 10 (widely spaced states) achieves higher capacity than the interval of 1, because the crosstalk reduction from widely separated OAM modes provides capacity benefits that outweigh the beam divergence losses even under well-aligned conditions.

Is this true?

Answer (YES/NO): NO